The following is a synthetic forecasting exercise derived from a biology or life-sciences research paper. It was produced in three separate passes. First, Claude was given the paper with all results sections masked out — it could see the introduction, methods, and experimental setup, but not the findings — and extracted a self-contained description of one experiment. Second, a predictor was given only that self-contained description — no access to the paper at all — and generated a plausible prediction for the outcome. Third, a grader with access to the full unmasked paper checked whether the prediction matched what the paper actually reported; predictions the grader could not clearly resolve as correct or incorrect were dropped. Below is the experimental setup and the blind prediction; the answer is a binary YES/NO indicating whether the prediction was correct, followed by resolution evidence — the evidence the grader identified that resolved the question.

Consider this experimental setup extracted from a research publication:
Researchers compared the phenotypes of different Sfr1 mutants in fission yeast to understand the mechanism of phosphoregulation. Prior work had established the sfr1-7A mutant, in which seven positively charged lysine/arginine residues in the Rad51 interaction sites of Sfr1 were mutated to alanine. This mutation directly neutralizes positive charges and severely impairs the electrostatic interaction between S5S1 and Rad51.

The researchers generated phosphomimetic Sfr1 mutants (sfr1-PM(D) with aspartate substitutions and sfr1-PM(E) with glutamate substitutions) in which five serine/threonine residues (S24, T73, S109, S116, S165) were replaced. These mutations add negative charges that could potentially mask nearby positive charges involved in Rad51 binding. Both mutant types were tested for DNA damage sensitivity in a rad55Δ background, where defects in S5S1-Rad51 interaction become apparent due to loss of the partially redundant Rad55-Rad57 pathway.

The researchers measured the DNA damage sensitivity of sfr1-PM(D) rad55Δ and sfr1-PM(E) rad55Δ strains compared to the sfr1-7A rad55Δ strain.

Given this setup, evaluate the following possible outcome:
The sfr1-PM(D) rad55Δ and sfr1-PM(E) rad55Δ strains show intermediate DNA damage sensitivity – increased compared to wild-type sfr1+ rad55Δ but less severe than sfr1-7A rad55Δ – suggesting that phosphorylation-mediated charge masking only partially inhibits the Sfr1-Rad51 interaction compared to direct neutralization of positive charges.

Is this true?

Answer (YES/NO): NO